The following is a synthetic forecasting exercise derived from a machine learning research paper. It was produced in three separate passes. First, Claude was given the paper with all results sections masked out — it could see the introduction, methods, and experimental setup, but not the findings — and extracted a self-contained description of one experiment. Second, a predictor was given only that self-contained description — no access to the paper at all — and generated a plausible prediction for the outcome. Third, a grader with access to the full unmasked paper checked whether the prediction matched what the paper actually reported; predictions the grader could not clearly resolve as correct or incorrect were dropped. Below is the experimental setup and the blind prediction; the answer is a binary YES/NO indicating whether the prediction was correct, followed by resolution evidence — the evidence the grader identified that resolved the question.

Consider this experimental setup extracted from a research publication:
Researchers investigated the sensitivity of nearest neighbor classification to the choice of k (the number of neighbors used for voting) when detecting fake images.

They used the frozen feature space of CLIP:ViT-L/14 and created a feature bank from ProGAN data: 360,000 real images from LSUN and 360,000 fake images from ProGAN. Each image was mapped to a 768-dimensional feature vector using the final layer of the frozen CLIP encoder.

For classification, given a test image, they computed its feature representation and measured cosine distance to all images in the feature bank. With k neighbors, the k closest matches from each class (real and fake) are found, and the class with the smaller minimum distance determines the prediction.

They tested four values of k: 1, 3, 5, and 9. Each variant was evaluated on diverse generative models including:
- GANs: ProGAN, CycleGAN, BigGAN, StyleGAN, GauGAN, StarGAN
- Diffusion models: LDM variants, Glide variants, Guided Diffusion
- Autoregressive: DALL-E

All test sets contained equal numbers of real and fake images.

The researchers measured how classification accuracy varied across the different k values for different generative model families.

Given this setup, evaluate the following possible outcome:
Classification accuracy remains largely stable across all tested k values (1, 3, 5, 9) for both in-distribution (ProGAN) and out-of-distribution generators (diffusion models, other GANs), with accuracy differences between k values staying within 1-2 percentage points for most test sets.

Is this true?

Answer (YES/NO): NO